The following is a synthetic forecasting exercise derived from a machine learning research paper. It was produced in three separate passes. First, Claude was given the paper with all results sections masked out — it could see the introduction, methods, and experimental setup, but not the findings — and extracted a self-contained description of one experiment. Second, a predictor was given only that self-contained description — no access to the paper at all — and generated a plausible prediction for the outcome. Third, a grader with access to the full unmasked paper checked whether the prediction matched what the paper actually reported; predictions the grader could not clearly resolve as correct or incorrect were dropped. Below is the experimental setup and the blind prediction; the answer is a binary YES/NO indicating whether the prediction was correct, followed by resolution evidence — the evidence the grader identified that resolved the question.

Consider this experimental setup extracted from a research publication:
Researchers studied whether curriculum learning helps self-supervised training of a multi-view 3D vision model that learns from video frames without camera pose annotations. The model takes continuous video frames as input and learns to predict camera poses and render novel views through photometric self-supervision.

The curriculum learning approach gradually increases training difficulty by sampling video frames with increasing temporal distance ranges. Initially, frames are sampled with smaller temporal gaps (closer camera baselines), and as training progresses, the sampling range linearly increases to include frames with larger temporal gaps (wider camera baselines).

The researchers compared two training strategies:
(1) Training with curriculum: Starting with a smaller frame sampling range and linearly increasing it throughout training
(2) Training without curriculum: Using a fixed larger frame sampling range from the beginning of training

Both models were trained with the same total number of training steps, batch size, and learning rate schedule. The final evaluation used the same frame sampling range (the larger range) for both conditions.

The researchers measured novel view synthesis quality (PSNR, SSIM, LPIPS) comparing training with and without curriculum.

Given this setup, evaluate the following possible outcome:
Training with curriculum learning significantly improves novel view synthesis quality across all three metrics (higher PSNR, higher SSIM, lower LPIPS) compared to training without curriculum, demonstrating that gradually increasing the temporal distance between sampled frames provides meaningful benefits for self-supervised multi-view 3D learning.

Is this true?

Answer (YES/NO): NO